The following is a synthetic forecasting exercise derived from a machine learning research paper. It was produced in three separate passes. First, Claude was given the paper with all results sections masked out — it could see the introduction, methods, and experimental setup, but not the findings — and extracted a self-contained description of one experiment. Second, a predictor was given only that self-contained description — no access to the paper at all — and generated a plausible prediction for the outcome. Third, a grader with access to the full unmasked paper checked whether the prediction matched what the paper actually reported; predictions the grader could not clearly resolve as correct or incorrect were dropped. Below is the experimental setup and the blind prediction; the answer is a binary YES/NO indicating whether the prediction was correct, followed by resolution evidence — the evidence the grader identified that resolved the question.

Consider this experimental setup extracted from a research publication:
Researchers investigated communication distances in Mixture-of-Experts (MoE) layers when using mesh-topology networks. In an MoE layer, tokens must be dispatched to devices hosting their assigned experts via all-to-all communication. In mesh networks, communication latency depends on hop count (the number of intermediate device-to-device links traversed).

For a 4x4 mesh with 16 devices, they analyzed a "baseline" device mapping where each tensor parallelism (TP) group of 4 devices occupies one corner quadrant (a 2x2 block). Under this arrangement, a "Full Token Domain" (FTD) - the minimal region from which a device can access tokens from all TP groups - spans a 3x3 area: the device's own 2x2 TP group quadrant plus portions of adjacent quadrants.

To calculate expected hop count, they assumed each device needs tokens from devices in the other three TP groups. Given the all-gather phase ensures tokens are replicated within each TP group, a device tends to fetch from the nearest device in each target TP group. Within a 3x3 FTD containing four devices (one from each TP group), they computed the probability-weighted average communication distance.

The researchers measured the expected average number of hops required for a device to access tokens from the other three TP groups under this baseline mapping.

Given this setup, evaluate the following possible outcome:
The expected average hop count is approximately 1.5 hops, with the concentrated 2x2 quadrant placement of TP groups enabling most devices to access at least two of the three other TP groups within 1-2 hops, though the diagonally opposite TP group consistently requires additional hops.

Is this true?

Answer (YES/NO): NO